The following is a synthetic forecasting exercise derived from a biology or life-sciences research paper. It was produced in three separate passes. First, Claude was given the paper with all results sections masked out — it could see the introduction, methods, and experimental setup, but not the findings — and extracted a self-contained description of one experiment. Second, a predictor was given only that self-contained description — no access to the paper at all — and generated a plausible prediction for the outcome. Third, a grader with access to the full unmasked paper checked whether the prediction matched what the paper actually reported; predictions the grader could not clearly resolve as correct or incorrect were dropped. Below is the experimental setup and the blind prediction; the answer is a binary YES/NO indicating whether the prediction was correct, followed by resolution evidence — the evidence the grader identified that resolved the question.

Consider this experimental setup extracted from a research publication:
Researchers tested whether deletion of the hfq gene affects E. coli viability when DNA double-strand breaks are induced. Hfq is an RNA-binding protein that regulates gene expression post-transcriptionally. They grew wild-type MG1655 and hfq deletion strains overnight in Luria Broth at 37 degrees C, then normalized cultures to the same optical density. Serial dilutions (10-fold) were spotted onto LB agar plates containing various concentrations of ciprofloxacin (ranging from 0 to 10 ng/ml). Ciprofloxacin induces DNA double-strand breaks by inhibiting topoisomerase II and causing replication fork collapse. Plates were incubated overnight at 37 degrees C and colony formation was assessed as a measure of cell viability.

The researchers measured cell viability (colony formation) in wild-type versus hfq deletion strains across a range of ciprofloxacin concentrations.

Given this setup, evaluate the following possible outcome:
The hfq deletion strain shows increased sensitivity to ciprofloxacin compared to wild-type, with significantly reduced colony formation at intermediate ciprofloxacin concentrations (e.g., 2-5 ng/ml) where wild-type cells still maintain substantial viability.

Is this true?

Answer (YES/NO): YES